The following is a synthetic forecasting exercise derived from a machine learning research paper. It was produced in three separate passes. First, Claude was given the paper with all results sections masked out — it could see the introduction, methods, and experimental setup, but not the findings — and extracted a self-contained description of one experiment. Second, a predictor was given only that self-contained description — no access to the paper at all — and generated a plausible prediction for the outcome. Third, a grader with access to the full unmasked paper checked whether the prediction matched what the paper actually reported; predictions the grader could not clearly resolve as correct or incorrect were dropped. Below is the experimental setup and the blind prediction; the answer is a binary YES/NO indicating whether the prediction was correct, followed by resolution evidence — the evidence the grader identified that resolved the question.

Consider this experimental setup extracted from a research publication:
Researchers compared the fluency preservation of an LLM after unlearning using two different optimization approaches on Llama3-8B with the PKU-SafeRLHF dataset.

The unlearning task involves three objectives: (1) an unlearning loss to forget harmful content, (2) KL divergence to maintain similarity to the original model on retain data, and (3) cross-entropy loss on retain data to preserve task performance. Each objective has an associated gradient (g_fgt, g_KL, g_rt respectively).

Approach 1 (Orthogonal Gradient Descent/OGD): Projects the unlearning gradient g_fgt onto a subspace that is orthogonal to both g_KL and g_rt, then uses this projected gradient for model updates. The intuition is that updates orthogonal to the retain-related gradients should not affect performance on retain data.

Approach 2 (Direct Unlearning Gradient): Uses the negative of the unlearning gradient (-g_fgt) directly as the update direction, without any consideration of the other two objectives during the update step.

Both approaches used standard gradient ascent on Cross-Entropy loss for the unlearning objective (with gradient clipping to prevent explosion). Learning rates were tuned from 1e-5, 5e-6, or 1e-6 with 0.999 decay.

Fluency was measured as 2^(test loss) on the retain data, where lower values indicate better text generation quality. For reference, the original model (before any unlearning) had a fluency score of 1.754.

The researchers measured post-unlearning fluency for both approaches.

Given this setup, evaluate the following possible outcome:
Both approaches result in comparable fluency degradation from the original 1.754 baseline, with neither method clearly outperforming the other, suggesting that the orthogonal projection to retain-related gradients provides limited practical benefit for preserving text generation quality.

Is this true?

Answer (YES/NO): NO